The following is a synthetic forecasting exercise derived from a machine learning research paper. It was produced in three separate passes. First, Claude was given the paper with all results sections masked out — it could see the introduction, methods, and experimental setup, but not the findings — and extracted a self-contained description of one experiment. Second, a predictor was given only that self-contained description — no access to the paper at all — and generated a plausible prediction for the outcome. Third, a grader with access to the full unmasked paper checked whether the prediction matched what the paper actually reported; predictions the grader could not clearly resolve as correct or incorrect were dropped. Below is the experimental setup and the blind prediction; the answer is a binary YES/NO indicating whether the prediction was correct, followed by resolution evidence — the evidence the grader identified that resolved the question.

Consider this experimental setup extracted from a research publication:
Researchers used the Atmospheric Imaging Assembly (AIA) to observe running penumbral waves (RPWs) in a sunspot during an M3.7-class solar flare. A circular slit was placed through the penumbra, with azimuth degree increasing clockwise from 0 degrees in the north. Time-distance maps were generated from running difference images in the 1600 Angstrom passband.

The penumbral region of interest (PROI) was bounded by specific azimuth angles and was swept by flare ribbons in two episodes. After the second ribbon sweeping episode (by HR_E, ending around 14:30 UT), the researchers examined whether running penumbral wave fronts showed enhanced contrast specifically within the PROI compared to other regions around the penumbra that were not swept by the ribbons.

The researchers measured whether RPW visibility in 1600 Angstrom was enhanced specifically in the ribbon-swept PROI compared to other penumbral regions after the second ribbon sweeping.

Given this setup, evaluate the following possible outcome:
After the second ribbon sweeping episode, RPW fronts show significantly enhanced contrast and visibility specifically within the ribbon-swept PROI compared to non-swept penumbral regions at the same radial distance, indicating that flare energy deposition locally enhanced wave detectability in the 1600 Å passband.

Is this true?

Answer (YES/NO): YES